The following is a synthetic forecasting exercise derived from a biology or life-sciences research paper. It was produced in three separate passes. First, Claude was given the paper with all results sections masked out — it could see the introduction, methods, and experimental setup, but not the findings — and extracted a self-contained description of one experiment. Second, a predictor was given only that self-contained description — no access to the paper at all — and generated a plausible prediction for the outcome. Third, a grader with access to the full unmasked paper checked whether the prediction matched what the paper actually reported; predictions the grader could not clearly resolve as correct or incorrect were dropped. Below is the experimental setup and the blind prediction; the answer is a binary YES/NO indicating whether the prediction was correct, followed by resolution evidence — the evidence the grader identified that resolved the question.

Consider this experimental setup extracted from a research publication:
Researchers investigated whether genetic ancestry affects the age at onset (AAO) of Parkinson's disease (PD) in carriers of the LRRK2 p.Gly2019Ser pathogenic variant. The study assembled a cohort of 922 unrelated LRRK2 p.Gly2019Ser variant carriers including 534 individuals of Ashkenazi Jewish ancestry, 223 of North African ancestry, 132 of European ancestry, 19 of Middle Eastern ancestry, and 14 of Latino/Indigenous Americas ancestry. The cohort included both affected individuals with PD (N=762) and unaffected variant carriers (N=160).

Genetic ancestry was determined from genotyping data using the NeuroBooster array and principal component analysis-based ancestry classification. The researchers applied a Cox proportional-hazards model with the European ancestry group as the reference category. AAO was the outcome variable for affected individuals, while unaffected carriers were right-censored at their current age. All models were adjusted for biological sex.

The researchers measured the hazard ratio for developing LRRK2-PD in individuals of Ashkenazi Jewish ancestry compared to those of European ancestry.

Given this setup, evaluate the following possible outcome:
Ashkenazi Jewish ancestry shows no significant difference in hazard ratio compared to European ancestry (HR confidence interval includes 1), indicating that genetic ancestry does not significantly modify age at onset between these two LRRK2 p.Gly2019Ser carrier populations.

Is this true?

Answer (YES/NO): NO